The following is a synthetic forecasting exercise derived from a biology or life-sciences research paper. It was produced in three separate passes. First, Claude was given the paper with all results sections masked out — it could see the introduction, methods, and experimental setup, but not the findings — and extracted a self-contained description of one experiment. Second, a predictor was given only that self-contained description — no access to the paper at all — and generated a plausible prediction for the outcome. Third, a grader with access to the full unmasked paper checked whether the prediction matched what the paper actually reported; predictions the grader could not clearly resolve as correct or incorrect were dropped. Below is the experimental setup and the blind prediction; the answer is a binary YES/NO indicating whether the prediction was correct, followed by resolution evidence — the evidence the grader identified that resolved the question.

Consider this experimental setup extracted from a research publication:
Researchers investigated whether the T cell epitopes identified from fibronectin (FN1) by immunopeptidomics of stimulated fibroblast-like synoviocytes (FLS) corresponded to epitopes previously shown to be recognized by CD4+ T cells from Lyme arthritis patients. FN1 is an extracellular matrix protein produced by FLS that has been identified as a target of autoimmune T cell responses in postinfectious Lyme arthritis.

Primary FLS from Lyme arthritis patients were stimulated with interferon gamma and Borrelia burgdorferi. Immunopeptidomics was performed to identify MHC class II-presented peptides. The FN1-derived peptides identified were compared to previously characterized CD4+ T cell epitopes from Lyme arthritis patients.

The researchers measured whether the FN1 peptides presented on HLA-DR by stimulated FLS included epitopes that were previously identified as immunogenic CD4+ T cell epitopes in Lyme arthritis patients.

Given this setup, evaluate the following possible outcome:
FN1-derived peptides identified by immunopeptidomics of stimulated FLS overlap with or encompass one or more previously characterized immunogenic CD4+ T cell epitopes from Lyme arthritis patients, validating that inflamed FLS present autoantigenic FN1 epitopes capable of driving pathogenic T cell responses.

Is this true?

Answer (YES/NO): YES